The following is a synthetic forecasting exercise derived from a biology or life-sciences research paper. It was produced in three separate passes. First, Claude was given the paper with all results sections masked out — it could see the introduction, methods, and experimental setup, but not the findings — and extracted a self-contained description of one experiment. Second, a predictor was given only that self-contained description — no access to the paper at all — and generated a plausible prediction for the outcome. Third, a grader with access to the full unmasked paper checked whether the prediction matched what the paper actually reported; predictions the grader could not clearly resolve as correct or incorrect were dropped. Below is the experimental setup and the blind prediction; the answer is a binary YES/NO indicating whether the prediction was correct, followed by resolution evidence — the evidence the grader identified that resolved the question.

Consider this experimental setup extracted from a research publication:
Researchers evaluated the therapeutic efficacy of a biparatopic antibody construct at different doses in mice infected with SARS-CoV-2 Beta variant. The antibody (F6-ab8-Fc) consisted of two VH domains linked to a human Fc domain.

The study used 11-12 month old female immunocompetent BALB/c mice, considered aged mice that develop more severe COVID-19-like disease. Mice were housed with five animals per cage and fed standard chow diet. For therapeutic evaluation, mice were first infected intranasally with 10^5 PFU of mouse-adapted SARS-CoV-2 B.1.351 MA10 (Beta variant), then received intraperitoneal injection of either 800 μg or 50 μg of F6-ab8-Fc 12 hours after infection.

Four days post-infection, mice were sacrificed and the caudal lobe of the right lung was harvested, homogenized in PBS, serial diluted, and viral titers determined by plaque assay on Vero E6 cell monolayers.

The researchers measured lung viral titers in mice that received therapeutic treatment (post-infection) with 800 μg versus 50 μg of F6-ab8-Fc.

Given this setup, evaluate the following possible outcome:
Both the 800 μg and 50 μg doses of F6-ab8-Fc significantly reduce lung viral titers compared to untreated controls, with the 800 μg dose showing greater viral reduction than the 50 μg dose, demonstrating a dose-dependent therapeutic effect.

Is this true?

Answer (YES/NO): NO